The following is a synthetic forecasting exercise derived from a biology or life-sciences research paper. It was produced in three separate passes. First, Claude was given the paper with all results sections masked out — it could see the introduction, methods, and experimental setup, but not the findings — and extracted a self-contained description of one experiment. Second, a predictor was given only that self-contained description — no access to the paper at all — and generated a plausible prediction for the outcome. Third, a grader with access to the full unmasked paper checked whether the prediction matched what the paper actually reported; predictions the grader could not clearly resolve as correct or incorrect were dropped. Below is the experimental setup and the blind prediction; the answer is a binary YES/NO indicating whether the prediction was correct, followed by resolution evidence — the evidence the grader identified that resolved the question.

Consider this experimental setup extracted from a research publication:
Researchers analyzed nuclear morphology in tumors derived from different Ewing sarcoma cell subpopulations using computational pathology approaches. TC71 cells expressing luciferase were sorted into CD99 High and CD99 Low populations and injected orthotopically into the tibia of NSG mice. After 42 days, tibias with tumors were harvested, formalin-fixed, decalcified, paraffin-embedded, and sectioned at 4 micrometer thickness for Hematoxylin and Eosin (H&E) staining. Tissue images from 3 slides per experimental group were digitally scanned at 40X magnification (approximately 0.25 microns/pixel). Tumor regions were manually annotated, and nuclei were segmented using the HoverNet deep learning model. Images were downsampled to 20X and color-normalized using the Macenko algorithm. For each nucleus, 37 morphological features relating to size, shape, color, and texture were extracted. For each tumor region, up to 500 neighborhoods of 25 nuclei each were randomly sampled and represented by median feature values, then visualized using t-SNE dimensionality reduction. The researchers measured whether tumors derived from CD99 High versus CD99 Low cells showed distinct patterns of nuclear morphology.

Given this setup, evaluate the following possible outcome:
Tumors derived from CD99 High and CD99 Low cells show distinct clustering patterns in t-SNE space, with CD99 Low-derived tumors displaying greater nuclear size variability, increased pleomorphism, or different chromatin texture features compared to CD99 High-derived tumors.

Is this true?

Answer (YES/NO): NO